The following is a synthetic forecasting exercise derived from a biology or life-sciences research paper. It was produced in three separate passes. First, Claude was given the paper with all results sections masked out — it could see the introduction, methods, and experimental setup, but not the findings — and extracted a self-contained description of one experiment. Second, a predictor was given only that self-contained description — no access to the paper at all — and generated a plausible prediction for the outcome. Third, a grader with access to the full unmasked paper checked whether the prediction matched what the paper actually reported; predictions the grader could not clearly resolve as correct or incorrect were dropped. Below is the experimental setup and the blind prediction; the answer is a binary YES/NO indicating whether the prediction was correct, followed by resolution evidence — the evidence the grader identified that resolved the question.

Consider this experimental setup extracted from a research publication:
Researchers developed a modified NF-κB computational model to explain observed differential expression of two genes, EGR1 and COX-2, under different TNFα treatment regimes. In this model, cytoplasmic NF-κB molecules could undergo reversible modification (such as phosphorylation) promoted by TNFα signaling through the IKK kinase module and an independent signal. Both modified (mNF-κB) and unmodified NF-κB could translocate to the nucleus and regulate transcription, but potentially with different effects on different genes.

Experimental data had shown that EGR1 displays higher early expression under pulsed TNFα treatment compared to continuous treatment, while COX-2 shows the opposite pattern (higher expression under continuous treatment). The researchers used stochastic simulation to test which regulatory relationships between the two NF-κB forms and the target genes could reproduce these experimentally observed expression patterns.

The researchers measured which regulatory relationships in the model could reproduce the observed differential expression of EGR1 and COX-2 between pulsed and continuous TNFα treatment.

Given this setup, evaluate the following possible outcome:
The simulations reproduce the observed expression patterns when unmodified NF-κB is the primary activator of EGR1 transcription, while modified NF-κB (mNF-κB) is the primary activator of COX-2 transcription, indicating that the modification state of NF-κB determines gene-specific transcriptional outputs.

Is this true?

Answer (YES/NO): NO